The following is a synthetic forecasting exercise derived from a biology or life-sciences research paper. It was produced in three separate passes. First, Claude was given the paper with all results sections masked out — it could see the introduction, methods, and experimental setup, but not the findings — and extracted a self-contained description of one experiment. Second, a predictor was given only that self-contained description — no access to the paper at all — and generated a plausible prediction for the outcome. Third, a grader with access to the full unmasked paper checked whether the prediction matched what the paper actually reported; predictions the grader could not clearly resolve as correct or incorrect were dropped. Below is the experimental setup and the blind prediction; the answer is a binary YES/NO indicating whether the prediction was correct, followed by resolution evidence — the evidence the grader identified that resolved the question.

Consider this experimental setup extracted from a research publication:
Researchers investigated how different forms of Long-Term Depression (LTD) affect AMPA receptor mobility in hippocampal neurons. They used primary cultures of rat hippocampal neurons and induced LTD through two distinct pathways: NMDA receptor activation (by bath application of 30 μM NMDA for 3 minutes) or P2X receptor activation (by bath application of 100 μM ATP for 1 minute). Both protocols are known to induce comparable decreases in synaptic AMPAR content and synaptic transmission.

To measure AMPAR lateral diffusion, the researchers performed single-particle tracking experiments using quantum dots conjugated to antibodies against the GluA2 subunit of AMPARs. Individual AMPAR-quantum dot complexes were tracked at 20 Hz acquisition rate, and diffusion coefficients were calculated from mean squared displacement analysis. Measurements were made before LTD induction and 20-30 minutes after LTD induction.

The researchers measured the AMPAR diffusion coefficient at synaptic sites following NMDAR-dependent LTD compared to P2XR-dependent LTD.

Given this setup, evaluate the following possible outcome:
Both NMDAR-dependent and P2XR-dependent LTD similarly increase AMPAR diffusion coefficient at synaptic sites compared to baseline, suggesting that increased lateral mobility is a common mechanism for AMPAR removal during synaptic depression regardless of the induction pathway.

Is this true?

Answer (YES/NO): NO